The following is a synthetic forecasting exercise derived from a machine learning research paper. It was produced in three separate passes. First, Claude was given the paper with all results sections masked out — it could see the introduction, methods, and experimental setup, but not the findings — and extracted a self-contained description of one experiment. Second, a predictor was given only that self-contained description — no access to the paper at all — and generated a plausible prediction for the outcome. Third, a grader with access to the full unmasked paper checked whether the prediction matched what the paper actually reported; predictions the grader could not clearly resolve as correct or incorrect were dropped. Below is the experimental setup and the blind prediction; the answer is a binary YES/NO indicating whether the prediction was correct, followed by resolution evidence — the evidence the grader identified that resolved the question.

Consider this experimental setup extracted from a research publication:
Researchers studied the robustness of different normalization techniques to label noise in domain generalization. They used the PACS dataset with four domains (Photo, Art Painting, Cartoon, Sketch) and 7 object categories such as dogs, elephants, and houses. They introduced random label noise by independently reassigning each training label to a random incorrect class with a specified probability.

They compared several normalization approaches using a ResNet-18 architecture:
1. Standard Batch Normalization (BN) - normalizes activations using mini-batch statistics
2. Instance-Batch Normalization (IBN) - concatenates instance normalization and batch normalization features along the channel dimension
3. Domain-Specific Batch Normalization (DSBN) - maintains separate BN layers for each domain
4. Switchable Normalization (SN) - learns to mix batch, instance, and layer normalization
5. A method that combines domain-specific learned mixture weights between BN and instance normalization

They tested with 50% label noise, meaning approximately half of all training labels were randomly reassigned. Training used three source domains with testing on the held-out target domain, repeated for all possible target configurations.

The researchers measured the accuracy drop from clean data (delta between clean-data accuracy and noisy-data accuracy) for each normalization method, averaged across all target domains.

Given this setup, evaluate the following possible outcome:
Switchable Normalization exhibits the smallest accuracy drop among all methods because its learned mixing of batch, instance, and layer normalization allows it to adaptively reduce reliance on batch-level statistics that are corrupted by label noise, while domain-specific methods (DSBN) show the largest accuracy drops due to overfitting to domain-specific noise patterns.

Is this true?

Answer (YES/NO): NO